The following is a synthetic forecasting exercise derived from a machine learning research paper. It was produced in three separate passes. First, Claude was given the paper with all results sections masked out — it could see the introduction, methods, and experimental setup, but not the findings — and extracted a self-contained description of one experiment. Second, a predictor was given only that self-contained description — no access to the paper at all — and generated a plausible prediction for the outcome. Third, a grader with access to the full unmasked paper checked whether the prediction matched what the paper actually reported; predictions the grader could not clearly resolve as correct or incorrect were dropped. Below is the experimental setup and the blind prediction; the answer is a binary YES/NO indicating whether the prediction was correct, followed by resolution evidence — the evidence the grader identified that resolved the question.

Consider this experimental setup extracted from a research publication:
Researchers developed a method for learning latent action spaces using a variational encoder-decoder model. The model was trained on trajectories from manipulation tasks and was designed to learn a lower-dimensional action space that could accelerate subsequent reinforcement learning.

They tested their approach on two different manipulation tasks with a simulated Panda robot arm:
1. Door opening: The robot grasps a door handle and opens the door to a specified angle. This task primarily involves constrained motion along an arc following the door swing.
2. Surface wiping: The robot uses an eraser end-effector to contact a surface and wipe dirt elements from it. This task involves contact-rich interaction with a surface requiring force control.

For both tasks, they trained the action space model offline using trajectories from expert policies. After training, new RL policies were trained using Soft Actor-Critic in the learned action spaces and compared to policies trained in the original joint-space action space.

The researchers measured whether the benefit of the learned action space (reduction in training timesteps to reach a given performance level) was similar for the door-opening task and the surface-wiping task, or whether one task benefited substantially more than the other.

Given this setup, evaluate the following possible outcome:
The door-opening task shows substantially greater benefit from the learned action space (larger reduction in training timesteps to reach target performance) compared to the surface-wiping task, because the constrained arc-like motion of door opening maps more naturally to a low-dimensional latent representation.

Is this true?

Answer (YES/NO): YES